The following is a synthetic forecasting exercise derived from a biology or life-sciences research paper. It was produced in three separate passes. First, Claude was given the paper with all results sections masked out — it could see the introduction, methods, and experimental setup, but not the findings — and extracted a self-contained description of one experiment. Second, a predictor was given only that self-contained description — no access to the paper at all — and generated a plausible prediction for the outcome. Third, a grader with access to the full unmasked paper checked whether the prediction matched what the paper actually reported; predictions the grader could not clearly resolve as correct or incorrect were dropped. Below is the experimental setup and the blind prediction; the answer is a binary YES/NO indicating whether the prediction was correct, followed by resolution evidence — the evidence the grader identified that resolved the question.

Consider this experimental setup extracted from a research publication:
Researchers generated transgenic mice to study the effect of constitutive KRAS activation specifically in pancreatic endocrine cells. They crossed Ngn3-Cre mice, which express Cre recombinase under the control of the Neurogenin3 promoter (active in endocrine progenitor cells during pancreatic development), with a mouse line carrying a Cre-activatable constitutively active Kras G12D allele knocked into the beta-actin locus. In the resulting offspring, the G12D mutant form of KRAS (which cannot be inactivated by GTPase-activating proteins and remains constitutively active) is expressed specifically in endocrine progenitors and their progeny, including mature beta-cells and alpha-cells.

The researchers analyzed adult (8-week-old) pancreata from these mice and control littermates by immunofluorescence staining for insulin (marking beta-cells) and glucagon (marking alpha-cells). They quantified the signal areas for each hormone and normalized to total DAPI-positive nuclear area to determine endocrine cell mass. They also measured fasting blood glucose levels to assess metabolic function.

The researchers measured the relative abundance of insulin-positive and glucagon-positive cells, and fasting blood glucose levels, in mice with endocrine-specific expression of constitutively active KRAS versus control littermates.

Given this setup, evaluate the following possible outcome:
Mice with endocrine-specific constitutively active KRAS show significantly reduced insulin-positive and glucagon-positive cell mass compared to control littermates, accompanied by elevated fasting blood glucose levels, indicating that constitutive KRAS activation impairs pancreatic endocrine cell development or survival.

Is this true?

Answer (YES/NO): YES